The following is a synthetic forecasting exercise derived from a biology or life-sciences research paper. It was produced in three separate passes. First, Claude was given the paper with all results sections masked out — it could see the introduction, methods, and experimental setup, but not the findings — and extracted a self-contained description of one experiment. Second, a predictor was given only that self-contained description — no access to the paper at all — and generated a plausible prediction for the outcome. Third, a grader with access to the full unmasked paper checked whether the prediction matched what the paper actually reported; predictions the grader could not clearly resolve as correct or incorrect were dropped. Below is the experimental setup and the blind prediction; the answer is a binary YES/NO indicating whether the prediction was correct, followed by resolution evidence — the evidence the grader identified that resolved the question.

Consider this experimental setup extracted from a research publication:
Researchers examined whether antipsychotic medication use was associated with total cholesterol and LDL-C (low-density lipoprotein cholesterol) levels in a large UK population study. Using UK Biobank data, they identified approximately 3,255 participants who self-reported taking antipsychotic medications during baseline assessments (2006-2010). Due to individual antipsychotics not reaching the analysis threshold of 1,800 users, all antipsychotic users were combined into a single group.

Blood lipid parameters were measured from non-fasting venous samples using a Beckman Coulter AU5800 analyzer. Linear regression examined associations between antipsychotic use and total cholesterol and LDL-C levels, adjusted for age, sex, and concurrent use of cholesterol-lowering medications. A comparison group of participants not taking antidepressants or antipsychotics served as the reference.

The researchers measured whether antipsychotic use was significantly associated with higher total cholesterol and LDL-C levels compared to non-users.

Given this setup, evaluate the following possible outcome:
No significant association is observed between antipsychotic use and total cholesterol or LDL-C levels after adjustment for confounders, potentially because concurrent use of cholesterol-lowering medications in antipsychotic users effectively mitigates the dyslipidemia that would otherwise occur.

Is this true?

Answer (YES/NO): YES